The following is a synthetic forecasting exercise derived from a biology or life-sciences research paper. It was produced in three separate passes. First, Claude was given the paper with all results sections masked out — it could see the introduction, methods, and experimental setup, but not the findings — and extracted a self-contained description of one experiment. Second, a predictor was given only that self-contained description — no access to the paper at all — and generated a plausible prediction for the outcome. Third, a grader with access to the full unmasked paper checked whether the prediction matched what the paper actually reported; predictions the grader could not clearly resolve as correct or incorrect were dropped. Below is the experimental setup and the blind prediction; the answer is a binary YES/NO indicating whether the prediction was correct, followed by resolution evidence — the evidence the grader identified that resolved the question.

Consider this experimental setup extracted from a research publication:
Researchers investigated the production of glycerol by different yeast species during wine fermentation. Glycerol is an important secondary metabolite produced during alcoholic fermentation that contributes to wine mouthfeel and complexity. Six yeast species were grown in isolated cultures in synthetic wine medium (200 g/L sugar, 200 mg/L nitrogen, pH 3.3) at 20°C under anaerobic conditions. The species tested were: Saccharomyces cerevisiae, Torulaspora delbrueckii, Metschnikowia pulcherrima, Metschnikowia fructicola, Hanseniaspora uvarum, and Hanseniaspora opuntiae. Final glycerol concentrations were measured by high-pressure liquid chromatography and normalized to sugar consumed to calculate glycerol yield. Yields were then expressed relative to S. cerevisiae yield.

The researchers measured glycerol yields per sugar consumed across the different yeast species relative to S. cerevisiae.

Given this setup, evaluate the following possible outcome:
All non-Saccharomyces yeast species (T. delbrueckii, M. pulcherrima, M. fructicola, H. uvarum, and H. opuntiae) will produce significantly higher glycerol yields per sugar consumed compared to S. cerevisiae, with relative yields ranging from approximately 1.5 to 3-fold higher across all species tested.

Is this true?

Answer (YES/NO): NO